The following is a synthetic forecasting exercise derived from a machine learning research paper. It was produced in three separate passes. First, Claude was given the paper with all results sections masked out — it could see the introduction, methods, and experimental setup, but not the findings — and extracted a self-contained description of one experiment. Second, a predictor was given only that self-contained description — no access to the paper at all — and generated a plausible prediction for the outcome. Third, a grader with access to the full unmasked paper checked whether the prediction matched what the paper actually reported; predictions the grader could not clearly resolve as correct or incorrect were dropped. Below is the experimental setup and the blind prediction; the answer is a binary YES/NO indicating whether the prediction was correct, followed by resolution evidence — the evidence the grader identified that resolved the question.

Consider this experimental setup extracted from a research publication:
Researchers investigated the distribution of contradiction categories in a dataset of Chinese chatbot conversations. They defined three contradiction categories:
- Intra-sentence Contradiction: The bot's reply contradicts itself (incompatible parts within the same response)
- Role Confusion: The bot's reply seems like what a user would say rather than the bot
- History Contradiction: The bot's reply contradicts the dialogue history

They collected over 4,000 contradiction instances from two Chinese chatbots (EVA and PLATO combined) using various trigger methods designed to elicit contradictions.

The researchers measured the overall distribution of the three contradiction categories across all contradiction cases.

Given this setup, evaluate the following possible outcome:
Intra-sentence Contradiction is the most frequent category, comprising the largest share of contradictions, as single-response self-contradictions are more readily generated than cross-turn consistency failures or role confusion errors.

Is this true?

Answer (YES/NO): NO